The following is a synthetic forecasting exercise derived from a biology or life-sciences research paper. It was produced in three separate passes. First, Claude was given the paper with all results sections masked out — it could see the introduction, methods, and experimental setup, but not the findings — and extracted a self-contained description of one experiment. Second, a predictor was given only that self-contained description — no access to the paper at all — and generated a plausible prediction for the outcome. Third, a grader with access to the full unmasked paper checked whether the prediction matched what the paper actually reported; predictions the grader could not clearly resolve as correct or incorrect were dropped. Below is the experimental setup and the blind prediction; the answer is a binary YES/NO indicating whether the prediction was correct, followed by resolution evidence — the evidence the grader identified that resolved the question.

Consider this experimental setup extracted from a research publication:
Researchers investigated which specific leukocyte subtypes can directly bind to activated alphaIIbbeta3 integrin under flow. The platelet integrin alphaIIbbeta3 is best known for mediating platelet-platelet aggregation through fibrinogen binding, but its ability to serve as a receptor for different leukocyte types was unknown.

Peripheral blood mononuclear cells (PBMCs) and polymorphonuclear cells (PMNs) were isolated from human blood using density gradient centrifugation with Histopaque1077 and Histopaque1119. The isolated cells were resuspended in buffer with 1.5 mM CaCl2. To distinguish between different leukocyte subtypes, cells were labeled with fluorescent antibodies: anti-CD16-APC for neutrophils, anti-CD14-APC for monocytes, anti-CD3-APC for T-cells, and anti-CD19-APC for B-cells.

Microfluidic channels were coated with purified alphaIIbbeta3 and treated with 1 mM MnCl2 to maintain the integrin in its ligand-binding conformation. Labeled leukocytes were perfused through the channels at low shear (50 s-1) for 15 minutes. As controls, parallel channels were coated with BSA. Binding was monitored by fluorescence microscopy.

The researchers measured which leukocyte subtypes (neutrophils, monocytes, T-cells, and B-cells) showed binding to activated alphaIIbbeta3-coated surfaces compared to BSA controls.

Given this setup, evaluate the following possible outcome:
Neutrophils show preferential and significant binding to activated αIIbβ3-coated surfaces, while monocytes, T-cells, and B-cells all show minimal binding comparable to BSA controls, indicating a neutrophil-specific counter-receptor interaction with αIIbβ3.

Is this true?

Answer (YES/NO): NO